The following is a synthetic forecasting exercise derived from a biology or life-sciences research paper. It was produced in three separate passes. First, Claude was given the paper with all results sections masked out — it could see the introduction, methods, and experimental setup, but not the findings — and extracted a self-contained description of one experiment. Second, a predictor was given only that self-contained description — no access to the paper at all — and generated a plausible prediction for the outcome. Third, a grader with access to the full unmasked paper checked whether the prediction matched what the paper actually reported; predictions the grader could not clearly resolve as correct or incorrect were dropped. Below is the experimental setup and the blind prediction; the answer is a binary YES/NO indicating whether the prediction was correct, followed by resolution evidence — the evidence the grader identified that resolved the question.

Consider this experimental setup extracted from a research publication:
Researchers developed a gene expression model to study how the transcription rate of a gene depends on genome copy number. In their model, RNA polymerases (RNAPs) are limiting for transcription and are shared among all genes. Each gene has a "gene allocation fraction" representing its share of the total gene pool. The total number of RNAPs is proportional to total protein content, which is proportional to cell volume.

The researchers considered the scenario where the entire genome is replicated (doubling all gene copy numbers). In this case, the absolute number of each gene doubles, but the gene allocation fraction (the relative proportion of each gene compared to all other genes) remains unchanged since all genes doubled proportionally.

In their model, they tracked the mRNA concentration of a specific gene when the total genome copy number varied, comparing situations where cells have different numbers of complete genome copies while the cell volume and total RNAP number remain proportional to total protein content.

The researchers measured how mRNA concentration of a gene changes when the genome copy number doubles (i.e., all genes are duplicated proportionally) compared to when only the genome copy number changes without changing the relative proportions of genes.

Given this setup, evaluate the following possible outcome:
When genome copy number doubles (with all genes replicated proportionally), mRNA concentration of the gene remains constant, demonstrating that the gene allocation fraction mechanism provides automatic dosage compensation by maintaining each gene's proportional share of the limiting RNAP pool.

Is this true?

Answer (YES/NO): YES